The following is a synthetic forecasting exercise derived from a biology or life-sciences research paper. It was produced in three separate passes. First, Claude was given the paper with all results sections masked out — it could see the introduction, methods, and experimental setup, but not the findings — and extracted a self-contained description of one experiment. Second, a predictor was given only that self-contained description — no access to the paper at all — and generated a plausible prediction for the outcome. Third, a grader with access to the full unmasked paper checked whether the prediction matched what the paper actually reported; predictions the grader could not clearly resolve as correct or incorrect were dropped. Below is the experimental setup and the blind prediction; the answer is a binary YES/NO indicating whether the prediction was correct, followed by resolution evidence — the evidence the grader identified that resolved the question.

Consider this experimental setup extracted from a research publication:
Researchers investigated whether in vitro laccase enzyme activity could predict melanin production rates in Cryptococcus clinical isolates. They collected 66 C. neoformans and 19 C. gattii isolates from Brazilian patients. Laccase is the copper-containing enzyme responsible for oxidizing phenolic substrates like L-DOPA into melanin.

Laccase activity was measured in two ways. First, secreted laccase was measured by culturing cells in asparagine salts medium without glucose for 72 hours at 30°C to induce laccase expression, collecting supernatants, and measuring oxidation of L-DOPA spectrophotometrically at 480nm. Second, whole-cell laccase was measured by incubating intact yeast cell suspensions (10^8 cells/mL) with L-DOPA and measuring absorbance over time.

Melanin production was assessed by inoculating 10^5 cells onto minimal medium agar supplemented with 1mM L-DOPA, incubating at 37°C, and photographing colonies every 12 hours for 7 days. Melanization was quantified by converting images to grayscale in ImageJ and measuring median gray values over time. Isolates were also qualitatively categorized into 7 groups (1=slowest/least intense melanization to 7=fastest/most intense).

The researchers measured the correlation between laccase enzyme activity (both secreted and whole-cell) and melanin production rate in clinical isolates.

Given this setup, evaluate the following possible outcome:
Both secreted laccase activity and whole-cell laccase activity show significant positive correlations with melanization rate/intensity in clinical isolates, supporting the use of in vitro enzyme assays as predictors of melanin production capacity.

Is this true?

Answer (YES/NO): NO